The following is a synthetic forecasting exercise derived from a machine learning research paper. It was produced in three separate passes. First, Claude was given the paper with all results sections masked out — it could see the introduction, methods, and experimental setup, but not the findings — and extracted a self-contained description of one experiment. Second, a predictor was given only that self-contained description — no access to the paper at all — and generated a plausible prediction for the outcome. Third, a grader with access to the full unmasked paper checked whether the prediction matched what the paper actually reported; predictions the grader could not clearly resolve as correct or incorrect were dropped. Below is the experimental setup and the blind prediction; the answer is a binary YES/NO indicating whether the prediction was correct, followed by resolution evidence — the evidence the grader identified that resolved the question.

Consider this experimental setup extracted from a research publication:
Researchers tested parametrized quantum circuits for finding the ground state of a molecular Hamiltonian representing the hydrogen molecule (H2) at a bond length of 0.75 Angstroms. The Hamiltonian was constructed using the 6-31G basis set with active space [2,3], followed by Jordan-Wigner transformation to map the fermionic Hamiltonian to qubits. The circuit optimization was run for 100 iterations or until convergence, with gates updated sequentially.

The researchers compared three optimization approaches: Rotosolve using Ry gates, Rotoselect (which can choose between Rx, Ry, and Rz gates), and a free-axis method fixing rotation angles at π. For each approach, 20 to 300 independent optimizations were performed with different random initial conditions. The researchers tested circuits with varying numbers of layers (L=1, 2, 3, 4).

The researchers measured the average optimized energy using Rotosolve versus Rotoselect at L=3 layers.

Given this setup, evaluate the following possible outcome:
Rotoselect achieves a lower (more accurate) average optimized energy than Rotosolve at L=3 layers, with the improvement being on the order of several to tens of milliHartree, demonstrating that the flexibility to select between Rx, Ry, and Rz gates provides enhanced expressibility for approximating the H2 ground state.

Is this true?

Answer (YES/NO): NO